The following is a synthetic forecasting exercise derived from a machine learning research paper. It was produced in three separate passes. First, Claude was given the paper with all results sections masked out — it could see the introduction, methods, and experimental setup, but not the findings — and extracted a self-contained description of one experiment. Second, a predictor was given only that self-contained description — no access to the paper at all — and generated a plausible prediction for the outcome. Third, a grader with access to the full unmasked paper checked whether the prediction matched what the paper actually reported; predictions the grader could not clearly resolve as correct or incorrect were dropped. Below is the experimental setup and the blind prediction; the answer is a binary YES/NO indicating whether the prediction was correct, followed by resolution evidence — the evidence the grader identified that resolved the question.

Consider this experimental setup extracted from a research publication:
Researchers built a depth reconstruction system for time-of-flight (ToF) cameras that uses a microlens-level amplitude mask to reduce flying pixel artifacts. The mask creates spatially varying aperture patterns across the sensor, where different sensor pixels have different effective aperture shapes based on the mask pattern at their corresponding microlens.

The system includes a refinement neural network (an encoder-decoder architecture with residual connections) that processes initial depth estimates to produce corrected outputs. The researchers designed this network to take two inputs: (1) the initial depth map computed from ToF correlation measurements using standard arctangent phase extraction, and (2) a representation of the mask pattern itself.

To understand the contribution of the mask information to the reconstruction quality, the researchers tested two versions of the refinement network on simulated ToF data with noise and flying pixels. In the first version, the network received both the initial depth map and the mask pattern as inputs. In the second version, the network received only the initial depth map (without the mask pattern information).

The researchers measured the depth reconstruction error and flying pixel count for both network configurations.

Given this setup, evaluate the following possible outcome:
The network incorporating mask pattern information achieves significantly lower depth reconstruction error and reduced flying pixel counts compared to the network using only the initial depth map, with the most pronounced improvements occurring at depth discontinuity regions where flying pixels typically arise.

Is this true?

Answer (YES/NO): NO